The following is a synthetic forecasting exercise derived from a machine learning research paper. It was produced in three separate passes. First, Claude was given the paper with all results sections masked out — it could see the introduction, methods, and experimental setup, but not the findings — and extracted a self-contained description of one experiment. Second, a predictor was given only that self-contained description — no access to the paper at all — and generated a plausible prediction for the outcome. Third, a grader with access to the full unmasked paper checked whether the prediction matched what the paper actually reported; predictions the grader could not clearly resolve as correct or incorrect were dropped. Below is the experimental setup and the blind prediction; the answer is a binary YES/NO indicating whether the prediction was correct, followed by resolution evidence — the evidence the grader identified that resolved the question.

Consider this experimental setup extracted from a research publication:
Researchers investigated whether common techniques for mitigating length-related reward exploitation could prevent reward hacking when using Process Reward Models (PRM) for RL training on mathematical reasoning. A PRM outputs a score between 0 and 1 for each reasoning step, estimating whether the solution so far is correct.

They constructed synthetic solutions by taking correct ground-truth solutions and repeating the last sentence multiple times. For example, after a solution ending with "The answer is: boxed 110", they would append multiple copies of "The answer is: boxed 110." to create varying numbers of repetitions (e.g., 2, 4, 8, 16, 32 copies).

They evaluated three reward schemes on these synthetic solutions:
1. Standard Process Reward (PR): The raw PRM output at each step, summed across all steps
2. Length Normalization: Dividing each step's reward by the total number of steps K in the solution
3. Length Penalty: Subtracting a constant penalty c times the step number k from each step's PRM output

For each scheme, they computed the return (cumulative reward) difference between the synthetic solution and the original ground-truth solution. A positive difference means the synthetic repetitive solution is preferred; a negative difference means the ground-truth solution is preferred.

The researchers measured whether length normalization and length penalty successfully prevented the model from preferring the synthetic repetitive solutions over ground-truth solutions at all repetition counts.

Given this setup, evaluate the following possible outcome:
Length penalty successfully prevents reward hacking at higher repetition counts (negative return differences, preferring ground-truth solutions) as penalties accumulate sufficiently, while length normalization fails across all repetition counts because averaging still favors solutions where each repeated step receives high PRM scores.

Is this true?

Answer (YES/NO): NO